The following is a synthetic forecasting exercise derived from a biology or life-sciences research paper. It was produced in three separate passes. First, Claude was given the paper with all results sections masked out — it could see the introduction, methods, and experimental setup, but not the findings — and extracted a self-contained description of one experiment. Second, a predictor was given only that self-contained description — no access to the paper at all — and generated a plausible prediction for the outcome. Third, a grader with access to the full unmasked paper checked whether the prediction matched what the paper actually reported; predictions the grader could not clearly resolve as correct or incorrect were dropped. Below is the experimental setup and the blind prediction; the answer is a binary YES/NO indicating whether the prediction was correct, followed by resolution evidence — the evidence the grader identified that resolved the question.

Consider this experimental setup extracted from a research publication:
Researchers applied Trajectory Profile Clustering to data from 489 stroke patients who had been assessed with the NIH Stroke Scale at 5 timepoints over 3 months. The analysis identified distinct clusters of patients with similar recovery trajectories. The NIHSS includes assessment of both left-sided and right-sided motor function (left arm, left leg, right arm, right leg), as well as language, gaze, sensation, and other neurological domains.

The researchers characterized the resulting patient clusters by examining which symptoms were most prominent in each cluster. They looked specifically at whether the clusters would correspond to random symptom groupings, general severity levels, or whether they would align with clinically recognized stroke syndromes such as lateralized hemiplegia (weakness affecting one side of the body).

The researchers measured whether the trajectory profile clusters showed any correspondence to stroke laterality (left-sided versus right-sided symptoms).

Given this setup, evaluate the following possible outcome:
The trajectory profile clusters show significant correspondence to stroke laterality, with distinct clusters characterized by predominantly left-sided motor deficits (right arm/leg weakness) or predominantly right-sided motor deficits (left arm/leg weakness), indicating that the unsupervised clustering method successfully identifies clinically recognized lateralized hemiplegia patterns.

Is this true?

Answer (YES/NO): YES